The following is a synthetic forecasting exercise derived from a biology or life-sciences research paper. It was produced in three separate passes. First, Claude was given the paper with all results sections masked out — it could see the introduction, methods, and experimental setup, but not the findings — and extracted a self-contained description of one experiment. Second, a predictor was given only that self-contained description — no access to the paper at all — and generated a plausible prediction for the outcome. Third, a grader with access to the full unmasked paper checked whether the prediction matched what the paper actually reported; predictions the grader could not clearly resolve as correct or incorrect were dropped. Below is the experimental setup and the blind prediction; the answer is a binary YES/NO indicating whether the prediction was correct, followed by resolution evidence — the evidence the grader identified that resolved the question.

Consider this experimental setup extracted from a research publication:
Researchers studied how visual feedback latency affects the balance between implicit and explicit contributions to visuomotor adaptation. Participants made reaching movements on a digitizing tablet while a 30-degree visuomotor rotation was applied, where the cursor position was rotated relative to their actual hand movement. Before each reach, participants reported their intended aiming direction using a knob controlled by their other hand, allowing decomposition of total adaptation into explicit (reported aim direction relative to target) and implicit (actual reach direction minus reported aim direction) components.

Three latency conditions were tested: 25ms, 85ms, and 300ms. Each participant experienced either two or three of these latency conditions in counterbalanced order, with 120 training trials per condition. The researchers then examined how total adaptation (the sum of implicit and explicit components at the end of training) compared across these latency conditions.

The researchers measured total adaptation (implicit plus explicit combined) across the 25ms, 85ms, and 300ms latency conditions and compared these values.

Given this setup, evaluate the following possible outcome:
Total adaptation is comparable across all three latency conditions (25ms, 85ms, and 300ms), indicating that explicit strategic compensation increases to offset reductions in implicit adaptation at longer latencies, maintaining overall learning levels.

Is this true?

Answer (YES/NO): YES